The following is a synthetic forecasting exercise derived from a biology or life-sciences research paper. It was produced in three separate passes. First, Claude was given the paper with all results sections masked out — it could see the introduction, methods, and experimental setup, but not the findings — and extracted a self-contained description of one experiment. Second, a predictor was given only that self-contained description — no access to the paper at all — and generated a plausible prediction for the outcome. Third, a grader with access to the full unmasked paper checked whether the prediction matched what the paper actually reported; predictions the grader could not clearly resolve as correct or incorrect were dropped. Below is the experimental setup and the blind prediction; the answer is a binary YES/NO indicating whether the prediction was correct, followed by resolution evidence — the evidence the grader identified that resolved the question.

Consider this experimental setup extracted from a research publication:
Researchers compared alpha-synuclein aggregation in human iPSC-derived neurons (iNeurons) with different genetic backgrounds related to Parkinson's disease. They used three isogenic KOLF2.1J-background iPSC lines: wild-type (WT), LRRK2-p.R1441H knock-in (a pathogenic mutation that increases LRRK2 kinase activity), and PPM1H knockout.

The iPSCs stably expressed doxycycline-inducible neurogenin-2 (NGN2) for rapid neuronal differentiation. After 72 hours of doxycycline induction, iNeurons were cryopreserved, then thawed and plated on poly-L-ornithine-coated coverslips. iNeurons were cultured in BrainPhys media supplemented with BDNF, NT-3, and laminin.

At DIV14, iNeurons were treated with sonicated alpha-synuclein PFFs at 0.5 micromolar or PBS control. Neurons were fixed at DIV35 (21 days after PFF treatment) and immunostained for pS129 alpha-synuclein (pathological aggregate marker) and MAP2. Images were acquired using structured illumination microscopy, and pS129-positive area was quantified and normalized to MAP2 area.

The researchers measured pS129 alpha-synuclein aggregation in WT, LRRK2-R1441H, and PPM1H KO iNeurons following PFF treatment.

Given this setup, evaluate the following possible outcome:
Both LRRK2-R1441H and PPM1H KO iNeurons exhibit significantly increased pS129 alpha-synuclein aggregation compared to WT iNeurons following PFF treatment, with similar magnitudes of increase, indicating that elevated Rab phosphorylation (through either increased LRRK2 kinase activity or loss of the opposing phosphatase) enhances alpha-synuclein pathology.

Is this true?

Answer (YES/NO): NO